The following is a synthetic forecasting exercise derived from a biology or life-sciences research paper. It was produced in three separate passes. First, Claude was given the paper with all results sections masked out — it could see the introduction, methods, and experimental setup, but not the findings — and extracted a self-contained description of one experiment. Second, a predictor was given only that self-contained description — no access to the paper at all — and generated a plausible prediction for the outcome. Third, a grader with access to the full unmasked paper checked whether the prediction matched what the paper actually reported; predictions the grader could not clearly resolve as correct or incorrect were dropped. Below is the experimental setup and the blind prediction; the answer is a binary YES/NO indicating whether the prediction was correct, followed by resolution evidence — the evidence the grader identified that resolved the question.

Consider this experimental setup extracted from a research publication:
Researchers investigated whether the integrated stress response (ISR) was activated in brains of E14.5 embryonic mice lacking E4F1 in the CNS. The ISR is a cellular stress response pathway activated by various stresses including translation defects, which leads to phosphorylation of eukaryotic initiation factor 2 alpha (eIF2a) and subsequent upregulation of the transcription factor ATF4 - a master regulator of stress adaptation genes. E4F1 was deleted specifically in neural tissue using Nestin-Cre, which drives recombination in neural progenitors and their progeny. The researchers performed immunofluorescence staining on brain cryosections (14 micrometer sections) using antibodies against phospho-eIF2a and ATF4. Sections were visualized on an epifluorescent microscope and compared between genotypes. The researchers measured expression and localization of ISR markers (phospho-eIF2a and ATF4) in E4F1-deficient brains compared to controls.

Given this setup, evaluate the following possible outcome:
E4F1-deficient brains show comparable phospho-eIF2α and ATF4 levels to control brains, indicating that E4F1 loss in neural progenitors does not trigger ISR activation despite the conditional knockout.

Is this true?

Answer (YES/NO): NO